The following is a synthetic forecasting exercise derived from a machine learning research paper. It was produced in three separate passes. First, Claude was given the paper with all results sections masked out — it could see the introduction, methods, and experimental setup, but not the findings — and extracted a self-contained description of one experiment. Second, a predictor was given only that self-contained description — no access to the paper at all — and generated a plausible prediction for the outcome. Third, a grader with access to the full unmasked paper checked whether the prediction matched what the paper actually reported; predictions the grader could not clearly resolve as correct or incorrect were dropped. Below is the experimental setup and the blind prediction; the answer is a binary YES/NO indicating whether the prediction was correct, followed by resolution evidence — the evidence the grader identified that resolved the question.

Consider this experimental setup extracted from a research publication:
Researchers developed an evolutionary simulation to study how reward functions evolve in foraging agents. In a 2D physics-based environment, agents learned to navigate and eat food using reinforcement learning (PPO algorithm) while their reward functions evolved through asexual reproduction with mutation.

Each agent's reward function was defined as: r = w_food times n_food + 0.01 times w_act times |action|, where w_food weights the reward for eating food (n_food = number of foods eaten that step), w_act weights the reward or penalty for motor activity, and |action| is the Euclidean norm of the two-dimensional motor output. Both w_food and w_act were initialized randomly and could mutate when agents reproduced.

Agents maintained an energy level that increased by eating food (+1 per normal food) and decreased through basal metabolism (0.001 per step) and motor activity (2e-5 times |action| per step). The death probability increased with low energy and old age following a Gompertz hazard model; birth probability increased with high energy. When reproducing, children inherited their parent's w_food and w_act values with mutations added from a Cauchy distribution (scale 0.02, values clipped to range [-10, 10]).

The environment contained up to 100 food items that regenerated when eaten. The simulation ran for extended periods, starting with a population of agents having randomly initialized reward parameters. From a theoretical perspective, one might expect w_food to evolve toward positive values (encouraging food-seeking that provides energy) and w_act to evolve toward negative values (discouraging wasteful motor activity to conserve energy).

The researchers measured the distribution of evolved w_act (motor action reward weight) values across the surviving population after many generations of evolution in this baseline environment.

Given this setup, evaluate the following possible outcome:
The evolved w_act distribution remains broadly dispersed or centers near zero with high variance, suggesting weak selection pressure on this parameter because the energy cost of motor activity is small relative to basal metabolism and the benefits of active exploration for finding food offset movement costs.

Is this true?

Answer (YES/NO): NO